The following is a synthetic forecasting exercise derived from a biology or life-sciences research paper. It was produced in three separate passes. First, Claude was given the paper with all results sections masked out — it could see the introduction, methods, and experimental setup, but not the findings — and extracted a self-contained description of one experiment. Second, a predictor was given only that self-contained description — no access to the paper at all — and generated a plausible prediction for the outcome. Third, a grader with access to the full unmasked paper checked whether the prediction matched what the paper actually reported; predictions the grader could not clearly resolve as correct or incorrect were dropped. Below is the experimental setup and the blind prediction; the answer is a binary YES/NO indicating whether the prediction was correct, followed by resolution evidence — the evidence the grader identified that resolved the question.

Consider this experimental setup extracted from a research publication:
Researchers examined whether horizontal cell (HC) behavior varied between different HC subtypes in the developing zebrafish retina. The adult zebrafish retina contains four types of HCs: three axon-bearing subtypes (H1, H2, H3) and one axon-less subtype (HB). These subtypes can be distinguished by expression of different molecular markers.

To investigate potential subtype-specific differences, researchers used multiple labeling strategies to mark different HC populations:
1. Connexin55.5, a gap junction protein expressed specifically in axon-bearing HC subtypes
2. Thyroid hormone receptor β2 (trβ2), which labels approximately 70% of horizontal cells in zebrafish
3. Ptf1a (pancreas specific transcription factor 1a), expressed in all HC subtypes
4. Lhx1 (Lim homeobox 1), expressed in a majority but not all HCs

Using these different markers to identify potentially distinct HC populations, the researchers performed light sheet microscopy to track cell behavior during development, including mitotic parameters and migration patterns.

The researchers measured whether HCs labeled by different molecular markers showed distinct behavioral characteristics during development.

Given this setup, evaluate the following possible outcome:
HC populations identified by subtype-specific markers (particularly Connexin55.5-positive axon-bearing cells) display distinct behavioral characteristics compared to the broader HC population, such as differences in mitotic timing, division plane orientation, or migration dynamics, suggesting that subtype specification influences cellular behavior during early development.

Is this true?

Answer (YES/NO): NO